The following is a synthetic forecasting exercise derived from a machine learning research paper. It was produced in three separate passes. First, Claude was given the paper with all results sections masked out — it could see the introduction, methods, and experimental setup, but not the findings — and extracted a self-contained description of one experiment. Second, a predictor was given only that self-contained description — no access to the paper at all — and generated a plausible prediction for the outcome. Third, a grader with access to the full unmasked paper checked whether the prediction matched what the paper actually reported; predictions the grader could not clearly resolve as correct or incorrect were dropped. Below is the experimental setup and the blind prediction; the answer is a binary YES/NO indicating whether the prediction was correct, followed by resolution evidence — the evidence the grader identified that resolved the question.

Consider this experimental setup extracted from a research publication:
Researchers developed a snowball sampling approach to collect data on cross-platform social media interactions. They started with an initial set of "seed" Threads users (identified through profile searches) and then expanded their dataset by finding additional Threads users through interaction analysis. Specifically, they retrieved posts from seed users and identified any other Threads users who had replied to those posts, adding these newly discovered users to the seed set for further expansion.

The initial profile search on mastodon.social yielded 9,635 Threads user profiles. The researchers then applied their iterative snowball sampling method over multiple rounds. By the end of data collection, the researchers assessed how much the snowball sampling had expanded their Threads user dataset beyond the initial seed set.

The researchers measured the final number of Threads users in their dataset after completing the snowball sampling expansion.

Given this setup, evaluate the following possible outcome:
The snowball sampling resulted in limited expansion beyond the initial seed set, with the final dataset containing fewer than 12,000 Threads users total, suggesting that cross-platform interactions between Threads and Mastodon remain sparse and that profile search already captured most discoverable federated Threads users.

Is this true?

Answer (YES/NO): NO